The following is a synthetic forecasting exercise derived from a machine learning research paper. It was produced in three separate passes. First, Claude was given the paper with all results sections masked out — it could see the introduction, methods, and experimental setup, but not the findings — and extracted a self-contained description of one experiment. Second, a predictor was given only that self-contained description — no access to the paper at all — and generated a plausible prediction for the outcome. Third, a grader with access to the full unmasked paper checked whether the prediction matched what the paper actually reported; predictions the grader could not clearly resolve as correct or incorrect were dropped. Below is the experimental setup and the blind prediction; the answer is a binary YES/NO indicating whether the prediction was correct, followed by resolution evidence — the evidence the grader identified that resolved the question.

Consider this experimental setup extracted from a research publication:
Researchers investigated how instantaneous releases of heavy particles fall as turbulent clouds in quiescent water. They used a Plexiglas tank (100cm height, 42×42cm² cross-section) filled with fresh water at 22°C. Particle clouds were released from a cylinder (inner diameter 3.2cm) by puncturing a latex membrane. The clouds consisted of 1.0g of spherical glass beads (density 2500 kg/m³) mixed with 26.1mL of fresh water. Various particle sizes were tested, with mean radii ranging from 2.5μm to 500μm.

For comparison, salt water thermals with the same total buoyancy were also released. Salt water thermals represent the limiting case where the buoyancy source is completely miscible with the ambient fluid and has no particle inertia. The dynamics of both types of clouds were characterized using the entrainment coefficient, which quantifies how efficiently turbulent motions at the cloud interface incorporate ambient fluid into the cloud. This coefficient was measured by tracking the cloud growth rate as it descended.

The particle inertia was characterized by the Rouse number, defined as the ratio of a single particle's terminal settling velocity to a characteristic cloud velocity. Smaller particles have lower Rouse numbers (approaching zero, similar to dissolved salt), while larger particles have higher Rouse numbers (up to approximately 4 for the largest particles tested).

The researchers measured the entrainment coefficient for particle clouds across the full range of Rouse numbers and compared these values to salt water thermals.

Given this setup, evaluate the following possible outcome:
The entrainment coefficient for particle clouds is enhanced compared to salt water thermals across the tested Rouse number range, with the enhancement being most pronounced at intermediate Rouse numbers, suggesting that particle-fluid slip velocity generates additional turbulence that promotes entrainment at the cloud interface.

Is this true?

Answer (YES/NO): NO